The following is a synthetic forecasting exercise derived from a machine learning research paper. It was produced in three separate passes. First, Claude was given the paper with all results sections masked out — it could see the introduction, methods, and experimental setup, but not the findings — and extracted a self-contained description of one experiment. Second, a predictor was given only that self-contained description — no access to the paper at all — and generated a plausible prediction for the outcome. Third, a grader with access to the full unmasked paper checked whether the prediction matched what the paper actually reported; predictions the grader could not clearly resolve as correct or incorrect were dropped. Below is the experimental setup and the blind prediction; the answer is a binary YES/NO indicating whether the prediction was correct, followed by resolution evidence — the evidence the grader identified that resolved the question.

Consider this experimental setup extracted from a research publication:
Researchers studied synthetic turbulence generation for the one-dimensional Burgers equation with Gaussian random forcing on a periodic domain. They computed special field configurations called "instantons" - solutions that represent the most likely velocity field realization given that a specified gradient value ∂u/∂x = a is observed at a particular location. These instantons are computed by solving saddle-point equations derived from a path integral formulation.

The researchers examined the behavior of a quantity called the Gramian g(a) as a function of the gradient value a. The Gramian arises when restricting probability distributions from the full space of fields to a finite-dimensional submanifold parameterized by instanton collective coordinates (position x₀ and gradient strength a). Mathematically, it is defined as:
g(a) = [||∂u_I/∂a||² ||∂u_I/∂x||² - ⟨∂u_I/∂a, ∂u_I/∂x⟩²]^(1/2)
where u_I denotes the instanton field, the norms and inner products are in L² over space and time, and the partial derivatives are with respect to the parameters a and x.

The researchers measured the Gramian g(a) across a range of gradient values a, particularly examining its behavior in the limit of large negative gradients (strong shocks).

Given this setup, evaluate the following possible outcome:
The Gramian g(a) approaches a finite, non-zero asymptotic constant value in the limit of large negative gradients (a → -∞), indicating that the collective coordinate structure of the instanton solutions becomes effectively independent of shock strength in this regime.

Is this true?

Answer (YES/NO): YES